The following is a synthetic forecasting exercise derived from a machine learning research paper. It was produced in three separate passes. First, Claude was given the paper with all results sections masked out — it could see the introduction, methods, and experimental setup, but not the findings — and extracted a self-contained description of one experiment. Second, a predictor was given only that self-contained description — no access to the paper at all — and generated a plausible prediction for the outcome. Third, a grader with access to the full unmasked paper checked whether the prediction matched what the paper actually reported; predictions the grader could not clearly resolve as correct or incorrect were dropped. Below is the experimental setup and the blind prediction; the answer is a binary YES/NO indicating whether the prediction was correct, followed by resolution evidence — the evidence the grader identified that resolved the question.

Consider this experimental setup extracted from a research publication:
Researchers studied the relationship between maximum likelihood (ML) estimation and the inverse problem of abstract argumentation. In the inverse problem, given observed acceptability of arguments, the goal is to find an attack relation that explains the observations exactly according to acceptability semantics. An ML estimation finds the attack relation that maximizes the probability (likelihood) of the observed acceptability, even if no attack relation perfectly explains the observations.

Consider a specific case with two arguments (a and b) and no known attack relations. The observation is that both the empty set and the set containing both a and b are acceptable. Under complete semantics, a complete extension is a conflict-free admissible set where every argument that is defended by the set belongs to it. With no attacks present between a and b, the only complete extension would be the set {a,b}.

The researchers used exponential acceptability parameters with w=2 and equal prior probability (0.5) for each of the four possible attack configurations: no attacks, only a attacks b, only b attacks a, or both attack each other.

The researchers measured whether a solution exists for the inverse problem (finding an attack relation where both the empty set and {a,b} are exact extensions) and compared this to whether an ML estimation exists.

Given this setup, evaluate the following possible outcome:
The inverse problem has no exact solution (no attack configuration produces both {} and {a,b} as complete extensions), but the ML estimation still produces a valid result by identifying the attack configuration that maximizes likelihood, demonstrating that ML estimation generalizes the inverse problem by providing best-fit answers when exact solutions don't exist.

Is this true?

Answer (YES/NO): YES